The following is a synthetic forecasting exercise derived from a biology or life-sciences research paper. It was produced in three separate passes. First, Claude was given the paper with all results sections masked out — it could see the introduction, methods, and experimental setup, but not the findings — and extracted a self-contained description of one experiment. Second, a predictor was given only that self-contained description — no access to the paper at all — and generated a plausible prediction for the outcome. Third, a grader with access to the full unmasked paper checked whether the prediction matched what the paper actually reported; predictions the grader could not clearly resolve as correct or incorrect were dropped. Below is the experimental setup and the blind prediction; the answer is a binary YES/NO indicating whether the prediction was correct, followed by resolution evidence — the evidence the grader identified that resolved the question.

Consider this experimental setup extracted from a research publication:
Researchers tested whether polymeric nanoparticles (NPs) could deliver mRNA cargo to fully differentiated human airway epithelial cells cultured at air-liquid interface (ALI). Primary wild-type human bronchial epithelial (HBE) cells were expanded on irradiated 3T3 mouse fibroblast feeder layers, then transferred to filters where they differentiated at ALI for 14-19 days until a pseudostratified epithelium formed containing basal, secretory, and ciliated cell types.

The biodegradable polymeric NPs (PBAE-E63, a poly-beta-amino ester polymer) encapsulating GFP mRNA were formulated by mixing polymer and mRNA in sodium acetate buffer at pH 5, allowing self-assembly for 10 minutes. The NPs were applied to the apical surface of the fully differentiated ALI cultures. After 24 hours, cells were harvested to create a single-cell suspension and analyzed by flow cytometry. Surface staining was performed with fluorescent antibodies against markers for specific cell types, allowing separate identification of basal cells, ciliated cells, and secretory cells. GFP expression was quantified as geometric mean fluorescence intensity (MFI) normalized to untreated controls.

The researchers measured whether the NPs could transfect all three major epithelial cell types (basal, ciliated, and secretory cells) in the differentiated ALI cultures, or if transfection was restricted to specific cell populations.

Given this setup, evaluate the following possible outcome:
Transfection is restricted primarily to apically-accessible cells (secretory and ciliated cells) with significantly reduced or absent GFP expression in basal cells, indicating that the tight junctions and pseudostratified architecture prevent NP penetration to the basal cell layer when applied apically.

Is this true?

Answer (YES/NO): NO